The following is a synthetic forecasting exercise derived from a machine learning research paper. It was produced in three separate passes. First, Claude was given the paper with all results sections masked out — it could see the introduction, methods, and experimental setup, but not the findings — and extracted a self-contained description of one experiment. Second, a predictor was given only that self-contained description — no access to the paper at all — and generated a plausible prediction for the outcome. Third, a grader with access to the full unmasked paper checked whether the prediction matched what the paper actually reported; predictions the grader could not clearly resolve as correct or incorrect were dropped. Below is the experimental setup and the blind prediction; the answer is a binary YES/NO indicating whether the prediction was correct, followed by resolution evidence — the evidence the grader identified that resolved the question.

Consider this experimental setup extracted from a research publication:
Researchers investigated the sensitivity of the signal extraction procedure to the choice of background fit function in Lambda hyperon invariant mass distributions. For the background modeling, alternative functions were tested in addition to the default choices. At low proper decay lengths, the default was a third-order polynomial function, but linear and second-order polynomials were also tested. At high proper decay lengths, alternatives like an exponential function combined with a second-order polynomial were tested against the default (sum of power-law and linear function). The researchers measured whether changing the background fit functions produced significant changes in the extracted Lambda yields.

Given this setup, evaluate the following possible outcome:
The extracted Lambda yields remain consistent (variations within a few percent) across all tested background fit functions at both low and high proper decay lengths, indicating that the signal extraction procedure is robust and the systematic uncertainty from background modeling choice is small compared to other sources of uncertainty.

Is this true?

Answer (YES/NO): YES